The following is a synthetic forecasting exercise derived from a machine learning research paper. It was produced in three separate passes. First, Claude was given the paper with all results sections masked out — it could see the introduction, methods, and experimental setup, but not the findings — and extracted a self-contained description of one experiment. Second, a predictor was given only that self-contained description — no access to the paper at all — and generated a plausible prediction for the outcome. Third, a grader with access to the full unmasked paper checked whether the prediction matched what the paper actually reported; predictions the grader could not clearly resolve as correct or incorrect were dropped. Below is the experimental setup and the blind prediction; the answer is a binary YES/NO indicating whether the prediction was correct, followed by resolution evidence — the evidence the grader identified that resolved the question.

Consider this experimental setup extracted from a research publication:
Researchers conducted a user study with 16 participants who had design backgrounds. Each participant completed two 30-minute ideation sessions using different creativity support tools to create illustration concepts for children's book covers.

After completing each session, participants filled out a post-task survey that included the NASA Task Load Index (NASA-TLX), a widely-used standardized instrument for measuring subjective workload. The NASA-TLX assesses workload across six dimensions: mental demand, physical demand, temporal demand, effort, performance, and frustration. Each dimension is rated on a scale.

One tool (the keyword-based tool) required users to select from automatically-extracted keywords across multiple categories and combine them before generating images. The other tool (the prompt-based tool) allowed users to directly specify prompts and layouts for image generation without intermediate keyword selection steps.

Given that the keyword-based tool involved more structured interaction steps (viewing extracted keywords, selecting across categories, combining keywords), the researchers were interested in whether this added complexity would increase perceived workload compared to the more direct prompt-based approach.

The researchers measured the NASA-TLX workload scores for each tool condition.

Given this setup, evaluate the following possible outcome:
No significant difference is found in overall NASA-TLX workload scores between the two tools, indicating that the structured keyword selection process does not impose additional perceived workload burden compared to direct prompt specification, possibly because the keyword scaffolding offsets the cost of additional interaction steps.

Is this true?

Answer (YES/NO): YES